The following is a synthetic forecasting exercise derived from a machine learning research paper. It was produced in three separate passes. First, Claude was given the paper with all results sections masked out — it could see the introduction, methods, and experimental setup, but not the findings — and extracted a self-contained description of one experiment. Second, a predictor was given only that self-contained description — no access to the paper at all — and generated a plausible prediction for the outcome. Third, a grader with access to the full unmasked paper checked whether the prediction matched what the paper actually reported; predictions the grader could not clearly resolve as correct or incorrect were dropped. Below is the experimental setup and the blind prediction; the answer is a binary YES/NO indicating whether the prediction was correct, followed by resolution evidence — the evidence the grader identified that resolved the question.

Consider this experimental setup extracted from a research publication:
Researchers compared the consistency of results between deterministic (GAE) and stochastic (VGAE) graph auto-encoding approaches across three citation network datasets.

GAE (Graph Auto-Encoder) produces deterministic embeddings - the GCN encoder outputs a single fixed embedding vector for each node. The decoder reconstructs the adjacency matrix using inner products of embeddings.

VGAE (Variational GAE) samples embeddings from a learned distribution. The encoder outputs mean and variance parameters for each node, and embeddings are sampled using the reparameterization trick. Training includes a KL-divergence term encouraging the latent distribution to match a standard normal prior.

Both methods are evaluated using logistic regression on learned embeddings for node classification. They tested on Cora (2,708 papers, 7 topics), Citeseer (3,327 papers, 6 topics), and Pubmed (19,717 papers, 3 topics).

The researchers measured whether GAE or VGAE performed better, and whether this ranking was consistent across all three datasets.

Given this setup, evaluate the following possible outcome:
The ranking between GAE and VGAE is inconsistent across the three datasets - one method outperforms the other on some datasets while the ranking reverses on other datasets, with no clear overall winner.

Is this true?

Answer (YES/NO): NO